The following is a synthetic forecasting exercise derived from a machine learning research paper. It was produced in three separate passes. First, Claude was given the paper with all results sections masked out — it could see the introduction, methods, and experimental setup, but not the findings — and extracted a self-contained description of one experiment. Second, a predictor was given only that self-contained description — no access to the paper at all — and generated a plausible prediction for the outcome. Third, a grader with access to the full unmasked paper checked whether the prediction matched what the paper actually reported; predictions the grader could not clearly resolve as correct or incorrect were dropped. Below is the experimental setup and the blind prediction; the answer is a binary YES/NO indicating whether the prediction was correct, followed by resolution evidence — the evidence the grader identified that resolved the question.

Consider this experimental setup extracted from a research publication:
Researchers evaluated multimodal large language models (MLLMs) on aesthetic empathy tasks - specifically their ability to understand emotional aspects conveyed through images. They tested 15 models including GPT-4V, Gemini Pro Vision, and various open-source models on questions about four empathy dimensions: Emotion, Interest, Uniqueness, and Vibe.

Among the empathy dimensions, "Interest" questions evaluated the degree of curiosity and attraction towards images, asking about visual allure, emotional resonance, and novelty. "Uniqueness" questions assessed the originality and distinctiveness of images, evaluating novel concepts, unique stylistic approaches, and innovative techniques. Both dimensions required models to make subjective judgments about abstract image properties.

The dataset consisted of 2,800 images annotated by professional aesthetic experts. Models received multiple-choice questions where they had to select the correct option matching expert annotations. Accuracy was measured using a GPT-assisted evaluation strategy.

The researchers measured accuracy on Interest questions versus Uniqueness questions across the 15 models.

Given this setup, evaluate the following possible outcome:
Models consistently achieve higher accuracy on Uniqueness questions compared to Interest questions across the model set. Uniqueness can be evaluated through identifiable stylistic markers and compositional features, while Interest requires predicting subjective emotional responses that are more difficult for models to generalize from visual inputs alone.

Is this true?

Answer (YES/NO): NO